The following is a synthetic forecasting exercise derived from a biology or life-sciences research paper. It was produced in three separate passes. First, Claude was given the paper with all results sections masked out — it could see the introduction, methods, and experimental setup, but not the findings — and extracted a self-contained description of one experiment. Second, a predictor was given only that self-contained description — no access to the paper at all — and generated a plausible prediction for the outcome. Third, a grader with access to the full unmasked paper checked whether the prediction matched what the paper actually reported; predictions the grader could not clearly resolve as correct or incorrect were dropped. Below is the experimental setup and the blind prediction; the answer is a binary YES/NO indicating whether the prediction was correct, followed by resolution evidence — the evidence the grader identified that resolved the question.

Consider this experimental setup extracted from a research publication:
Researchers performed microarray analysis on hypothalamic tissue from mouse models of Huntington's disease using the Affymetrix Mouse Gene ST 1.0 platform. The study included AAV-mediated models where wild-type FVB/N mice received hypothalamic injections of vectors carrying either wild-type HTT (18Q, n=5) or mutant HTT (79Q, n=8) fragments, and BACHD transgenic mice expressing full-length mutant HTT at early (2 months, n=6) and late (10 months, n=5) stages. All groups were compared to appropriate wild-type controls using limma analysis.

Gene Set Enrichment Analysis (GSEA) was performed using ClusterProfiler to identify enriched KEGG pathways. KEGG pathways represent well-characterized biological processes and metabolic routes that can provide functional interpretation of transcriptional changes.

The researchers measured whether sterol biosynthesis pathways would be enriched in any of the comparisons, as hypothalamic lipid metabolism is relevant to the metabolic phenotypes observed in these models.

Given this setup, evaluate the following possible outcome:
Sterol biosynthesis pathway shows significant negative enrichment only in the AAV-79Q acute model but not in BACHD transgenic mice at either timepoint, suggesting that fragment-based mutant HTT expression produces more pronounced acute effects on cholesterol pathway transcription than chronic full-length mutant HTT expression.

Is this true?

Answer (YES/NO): NO